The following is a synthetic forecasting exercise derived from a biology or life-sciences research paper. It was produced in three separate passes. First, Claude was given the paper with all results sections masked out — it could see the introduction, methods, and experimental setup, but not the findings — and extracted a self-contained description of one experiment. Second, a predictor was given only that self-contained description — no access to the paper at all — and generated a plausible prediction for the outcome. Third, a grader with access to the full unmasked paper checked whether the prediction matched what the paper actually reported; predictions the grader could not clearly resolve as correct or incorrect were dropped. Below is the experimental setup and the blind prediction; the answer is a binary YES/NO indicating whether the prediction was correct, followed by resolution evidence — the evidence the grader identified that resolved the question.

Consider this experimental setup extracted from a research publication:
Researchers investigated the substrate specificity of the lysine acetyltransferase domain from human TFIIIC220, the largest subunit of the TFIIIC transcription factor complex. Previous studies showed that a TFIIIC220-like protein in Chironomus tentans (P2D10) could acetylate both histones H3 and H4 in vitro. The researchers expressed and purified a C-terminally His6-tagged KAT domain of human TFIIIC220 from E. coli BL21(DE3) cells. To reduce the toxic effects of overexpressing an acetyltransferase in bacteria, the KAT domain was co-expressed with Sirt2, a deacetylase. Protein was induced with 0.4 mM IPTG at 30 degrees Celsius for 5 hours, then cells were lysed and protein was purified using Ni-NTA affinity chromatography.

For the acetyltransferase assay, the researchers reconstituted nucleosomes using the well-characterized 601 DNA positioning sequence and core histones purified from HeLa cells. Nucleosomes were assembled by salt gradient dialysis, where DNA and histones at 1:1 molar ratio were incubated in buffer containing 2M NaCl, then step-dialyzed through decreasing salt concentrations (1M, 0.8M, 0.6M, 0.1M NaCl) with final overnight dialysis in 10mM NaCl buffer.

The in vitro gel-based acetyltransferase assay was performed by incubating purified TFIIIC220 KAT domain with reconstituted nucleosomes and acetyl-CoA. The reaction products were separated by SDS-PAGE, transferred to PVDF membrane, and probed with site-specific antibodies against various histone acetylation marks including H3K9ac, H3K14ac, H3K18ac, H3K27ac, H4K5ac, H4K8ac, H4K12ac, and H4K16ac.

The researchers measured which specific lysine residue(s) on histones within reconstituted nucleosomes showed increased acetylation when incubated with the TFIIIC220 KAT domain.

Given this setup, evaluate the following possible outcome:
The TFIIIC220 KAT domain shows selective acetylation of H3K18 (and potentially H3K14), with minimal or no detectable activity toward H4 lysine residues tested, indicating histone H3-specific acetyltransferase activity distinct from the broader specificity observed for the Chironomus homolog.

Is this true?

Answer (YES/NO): NO